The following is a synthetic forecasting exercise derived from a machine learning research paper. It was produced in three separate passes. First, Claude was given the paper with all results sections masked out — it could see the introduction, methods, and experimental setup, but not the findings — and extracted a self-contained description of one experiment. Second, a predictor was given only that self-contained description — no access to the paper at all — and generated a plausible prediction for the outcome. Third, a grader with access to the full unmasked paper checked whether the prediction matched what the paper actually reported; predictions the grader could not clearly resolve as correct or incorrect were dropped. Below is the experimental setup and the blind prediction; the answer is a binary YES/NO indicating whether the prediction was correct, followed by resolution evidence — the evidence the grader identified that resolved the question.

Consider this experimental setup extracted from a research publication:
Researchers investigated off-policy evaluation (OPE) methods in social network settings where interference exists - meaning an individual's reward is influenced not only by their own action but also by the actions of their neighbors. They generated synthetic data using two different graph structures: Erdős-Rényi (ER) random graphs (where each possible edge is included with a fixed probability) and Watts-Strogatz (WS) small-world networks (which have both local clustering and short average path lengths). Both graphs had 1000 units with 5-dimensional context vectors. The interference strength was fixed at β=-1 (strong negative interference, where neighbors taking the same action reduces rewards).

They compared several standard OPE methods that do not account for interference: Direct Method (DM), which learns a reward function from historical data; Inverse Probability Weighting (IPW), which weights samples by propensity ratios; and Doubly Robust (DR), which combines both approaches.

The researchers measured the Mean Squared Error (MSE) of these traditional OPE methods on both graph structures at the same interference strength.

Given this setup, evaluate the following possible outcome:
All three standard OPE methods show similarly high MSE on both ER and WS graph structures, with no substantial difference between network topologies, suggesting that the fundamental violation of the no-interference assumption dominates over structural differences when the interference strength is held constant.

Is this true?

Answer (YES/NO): YES